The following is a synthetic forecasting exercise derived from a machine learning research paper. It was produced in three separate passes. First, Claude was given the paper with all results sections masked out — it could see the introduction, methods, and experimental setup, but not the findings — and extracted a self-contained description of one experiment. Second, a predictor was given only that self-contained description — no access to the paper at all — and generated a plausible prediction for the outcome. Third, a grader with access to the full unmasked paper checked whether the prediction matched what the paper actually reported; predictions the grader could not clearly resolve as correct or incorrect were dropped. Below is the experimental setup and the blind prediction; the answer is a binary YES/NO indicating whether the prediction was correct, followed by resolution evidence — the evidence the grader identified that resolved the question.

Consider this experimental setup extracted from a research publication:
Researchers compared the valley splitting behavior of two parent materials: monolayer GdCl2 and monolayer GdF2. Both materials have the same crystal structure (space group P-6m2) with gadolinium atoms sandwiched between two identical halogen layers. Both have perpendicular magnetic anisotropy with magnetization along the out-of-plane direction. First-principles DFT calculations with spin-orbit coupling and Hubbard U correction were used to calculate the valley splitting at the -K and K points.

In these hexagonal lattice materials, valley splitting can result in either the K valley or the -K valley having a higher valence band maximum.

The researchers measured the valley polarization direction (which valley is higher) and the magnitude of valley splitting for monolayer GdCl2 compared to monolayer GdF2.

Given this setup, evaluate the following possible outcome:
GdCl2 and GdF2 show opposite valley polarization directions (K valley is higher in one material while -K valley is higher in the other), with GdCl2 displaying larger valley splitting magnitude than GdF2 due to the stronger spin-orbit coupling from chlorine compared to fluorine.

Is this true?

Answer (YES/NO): NO